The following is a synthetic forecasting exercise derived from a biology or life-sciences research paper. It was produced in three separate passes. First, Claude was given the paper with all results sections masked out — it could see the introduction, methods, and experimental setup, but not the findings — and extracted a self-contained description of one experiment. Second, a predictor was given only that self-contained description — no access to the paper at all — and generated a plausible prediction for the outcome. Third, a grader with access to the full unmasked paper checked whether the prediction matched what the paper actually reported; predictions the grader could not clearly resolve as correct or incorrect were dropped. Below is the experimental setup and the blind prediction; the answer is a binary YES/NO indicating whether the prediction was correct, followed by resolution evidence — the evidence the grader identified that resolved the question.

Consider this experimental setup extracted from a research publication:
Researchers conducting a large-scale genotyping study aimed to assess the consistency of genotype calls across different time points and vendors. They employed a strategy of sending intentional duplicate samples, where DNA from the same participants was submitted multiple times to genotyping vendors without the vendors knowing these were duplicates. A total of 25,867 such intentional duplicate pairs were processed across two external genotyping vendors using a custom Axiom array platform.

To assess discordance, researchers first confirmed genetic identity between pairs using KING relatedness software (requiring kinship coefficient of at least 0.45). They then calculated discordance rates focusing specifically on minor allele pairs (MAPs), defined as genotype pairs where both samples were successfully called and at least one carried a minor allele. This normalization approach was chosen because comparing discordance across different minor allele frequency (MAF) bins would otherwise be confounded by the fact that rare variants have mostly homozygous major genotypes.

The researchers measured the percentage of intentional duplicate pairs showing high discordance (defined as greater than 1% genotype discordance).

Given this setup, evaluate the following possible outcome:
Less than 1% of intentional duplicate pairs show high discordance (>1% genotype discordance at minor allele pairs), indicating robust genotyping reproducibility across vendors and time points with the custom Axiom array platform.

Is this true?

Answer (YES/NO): YES